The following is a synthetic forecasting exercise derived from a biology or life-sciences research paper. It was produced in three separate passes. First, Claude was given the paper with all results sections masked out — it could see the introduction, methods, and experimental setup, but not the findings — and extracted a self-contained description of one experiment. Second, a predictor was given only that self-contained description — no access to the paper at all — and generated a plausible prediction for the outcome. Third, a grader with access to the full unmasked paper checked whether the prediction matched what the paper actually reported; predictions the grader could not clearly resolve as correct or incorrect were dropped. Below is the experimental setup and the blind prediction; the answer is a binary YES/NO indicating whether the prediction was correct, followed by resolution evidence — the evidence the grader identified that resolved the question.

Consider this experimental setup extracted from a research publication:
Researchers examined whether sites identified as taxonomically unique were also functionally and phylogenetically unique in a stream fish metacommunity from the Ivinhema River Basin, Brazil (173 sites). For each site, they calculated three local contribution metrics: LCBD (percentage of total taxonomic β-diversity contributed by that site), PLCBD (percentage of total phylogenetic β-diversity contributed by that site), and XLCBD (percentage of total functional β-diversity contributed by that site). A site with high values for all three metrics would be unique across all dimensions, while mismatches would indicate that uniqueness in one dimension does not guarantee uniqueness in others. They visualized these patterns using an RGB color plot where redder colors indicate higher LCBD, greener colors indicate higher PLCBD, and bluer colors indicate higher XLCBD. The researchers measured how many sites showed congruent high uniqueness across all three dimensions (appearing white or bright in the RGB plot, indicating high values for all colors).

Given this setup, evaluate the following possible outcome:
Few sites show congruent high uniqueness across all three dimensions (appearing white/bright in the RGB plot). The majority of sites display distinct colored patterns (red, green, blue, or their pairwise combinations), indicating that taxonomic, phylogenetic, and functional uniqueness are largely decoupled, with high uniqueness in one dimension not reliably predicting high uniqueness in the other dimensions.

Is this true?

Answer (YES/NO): NO